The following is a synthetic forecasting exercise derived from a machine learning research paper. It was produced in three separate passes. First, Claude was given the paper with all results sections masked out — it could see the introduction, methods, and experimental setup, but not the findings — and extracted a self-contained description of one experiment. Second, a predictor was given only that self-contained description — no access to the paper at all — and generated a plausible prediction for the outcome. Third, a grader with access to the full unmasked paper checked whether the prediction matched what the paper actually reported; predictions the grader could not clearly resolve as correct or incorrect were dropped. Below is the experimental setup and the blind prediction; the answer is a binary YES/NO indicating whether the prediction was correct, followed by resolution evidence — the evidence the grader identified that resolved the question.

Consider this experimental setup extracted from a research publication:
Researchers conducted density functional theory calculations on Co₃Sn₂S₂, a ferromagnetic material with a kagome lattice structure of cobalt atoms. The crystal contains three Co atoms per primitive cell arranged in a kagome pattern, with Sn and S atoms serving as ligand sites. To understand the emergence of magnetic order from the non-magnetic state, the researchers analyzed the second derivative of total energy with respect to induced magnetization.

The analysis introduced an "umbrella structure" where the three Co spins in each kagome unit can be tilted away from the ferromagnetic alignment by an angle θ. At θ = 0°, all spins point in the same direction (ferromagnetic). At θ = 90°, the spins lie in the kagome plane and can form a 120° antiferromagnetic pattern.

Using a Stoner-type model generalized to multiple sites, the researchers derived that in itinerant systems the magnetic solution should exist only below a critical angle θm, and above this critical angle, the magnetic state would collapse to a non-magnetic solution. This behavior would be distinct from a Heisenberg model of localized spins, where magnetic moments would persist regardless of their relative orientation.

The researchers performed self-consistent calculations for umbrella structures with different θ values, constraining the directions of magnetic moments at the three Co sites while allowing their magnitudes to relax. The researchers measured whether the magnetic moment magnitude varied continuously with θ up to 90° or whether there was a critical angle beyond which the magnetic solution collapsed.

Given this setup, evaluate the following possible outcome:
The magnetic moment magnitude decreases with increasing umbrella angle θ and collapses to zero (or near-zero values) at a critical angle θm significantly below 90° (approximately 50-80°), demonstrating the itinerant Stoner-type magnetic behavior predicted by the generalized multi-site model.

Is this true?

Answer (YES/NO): YES